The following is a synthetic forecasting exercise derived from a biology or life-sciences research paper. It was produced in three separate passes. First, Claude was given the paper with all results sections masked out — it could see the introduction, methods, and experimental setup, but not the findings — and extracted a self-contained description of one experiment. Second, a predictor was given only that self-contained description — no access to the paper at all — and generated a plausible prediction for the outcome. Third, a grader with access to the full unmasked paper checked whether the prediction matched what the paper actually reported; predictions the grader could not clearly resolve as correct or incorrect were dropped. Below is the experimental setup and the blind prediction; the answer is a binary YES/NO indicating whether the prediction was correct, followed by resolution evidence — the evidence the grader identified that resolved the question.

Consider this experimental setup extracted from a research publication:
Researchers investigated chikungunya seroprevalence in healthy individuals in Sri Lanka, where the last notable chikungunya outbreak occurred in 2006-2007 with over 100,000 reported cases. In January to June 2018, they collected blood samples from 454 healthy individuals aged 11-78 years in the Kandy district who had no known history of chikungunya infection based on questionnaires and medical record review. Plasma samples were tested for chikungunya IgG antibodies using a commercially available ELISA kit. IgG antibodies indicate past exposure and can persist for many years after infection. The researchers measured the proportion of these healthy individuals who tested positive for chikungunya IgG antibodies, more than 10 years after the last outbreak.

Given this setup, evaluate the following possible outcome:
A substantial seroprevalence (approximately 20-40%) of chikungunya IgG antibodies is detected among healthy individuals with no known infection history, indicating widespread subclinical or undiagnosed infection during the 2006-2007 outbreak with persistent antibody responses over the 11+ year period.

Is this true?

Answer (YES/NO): NO